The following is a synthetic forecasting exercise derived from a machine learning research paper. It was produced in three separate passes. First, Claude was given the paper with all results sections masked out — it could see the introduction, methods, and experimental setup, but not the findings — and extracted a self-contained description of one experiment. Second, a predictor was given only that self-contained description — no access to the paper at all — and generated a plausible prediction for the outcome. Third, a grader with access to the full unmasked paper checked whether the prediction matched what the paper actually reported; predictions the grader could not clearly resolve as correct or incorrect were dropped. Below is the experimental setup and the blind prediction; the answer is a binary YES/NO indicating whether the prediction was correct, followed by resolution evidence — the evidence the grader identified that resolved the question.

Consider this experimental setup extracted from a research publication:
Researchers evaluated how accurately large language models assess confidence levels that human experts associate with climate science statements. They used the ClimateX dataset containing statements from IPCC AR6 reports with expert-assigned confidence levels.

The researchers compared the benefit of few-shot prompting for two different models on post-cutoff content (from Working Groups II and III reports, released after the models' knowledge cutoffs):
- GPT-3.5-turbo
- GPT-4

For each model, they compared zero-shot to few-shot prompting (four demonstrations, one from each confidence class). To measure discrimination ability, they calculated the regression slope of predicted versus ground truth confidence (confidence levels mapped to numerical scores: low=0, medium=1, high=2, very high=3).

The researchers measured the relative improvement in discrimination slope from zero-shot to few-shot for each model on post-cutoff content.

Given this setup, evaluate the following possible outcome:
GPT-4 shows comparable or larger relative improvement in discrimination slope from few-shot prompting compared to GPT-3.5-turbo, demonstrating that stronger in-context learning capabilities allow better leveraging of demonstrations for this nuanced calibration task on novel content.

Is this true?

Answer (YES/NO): YES